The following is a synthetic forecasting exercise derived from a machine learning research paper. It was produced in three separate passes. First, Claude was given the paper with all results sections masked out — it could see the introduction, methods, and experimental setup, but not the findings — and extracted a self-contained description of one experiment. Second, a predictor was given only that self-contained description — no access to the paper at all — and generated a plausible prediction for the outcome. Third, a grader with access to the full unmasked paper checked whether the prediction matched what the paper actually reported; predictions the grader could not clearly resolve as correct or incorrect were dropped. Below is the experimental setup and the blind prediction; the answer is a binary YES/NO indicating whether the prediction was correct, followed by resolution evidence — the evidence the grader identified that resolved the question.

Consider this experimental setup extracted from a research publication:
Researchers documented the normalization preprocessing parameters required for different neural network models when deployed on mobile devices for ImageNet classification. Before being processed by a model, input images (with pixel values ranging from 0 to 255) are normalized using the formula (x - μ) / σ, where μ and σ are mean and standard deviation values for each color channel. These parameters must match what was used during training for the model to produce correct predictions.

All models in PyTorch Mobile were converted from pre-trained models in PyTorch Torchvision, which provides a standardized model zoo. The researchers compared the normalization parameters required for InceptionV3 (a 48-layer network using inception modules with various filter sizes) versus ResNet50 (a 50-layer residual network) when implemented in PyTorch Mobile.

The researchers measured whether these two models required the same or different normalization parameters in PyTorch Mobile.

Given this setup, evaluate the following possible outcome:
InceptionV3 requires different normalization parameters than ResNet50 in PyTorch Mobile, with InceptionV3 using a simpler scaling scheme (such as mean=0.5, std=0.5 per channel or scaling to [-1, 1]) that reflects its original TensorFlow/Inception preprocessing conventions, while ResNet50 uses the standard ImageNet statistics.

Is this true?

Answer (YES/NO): NO